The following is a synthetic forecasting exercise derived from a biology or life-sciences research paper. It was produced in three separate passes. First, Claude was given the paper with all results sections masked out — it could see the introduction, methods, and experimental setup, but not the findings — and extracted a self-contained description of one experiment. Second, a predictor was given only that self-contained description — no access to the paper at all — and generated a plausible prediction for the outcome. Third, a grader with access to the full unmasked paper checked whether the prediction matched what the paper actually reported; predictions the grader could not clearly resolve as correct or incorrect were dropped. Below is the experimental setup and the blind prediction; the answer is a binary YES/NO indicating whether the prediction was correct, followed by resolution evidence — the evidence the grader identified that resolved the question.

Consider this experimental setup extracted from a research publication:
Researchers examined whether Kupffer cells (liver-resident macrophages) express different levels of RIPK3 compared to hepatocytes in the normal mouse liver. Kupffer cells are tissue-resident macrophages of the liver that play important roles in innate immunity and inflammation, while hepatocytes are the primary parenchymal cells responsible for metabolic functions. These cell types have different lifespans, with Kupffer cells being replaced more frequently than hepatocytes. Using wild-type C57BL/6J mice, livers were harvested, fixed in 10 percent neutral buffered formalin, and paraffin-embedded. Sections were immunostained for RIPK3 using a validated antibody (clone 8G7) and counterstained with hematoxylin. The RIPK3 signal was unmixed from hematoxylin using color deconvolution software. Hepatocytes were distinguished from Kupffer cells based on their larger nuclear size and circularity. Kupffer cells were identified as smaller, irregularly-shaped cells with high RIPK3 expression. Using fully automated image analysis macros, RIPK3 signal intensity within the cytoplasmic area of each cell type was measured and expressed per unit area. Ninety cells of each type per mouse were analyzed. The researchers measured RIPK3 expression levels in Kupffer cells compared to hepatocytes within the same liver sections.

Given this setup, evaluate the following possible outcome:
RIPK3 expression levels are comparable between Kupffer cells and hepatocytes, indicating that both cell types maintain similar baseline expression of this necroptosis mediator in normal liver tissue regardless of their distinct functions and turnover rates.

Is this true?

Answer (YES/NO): NO